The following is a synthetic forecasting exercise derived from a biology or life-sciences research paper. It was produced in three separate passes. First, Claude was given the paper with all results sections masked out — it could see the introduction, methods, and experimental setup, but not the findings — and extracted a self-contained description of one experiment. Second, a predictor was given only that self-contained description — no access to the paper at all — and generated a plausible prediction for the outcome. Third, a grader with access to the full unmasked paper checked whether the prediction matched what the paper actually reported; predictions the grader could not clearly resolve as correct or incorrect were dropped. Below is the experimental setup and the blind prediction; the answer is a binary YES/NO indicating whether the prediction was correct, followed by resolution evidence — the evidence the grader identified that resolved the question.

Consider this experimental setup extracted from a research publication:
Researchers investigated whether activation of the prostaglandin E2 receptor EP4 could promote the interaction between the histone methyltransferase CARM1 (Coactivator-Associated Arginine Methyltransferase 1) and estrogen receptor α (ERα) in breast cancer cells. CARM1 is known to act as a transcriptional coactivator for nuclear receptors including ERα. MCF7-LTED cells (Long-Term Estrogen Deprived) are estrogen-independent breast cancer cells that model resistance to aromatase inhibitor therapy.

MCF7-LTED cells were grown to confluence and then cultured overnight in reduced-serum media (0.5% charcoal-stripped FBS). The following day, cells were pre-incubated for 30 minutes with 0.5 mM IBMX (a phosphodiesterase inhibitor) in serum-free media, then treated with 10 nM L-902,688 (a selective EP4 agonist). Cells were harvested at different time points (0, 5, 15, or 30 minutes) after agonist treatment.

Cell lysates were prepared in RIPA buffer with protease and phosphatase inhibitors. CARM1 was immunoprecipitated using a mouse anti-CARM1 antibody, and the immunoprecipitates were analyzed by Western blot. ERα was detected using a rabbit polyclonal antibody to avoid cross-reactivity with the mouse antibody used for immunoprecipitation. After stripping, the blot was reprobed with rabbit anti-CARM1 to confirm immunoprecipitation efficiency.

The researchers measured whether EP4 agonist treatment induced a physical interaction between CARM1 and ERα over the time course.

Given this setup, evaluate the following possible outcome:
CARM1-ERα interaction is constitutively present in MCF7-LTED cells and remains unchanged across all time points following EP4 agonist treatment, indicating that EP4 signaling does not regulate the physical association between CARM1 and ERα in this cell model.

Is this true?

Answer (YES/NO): NO